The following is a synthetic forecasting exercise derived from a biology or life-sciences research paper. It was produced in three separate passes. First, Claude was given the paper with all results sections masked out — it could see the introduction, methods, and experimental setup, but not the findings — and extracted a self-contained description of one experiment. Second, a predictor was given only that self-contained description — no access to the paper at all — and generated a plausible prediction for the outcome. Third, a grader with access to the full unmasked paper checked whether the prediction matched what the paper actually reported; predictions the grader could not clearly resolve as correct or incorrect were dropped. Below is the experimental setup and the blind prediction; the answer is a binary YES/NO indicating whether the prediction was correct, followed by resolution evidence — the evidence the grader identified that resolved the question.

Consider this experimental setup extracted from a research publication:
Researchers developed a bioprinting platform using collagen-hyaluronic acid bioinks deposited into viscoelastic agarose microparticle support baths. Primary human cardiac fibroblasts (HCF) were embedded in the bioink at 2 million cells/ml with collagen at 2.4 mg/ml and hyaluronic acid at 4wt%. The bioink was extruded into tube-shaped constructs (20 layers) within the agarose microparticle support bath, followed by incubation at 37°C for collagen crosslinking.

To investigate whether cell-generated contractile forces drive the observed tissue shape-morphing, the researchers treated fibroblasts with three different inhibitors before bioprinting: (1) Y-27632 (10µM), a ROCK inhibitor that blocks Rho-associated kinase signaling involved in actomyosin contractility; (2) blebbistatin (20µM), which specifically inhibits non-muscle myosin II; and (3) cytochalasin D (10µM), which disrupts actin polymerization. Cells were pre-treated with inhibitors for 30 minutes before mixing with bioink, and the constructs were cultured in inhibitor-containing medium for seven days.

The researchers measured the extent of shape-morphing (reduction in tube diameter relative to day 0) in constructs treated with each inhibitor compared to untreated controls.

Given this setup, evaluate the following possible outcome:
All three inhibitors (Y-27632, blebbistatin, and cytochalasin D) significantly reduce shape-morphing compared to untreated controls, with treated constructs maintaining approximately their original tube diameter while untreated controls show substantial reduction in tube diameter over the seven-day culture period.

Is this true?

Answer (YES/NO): YES